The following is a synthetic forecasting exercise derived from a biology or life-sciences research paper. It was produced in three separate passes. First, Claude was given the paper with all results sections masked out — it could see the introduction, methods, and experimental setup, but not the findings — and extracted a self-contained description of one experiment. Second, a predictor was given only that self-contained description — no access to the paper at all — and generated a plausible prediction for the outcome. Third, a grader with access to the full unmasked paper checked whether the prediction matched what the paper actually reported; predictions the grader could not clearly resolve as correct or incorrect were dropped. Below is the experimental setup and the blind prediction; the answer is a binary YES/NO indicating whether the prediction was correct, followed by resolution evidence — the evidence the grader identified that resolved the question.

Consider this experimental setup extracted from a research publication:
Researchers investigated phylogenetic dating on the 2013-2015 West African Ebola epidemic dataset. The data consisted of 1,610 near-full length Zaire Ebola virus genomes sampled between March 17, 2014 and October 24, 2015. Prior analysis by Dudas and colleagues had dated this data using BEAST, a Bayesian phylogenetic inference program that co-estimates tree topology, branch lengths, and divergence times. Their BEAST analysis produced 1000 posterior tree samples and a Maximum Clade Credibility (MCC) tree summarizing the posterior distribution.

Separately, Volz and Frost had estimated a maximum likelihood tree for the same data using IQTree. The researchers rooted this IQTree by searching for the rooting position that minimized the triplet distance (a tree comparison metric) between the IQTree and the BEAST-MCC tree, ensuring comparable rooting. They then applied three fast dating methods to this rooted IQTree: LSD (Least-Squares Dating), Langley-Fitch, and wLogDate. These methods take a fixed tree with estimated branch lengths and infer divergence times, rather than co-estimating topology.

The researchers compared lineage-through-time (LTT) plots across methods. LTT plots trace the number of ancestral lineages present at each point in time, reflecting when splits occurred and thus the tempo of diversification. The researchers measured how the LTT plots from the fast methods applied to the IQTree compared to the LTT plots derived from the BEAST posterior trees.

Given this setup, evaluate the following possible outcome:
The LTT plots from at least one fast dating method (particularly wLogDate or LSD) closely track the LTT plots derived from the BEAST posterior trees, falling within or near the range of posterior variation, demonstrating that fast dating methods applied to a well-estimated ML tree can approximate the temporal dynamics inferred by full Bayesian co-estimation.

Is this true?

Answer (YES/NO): YES